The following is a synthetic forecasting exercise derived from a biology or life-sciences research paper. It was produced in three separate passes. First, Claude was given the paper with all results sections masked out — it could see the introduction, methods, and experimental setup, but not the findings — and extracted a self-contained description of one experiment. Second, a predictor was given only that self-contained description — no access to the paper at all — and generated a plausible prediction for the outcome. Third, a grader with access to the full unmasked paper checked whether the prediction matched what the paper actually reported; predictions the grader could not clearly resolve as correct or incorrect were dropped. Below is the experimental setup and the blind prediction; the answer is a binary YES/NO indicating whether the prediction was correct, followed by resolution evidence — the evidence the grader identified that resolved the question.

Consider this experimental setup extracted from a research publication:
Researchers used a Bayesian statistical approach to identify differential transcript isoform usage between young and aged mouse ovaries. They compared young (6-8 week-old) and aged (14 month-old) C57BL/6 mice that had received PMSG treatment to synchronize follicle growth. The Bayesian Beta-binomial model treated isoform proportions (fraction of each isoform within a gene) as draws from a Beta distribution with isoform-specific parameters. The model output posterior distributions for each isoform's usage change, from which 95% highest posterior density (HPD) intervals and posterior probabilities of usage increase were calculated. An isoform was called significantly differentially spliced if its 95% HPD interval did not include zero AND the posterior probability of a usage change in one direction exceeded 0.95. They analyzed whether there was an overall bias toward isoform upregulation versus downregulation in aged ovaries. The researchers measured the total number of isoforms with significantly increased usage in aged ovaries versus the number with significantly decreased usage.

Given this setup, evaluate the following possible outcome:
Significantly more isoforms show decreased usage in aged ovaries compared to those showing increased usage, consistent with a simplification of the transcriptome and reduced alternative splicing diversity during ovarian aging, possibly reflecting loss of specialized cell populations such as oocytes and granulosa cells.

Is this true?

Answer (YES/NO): NO